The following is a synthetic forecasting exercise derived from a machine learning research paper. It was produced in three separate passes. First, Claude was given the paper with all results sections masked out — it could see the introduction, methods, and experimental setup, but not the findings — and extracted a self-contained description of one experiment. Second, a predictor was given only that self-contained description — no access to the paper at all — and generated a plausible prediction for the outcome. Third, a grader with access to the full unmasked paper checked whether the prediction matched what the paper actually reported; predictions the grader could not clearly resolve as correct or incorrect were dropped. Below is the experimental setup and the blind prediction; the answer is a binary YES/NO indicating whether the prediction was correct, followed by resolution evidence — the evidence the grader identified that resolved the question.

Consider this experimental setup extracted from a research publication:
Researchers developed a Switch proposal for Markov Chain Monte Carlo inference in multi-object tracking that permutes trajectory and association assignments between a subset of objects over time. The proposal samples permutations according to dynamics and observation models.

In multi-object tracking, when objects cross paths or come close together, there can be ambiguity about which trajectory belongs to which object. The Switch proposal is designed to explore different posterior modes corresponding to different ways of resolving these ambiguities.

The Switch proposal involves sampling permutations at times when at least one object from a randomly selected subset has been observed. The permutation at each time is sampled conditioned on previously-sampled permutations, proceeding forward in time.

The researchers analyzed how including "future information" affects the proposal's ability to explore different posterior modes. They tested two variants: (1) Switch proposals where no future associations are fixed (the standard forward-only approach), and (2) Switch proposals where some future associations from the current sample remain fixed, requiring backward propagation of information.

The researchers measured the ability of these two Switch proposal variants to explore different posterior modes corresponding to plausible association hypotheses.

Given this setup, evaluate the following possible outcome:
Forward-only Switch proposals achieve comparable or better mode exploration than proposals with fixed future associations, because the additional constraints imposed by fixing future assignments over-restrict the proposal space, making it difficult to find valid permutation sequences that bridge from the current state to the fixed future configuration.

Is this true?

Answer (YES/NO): NO